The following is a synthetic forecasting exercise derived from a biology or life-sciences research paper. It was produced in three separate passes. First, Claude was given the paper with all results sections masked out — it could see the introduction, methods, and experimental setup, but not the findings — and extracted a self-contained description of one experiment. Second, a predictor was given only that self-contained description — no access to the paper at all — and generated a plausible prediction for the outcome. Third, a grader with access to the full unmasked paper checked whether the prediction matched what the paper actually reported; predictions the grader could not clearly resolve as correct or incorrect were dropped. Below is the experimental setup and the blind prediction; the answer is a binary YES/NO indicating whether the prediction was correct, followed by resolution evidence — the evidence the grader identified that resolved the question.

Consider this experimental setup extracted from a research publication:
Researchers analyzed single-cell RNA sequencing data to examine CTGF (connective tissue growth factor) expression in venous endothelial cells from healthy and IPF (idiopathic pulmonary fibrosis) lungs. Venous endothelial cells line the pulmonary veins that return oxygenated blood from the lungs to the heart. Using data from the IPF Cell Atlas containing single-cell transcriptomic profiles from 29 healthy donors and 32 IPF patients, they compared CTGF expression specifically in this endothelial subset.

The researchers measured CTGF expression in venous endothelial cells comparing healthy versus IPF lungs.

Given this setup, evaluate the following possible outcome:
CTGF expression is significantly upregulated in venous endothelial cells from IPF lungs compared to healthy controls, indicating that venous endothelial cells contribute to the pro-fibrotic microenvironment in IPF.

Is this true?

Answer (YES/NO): NO